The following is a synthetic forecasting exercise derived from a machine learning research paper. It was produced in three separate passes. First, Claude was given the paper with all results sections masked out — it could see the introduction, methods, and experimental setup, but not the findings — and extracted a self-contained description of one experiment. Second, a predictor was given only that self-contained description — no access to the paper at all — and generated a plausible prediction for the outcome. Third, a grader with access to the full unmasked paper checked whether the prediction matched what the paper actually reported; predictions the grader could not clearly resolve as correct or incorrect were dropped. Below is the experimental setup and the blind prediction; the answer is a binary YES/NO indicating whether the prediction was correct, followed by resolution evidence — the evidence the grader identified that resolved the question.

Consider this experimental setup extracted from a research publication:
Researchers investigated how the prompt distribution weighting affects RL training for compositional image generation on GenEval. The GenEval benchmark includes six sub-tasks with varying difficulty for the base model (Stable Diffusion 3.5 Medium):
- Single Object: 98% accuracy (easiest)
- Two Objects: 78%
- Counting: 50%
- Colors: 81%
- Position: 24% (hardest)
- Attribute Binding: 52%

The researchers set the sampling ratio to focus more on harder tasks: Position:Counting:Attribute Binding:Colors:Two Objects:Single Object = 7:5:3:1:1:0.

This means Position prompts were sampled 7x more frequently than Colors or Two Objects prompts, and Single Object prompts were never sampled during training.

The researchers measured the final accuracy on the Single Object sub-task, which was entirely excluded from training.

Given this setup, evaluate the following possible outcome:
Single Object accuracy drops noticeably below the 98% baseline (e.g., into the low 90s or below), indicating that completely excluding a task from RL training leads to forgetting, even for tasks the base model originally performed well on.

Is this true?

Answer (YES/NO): NO